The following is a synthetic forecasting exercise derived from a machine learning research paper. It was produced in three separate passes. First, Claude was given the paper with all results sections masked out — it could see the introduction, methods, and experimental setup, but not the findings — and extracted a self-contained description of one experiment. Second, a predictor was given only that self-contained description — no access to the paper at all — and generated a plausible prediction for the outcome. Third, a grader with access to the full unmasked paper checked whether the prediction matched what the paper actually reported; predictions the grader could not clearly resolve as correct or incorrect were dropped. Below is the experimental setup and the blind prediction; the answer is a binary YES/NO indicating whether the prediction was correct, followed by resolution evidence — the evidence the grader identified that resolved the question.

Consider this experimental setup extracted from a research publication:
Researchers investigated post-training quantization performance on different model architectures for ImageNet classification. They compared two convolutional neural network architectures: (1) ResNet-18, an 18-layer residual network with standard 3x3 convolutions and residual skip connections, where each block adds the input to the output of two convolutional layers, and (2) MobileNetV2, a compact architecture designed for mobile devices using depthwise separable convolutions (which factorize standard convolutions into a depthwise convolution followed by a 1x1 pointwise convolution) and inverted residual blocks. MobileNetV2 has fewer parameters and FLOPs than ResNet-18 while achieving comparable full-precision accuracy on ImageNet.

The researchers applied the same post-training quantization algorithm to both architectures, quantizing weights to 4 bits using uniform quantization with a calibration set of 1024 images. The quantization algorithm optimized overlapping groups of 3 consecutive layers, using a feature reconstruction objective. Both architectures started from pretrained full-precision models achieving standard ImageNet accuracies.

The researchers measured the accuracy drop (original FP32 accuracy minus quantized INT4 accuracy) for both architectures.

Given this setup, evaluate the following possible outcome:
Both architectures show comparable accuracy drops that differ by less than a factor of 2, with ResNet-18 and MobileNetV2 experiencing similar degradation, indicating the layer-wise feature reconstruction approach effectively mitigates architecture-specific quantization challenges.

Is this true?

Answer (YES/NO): NO